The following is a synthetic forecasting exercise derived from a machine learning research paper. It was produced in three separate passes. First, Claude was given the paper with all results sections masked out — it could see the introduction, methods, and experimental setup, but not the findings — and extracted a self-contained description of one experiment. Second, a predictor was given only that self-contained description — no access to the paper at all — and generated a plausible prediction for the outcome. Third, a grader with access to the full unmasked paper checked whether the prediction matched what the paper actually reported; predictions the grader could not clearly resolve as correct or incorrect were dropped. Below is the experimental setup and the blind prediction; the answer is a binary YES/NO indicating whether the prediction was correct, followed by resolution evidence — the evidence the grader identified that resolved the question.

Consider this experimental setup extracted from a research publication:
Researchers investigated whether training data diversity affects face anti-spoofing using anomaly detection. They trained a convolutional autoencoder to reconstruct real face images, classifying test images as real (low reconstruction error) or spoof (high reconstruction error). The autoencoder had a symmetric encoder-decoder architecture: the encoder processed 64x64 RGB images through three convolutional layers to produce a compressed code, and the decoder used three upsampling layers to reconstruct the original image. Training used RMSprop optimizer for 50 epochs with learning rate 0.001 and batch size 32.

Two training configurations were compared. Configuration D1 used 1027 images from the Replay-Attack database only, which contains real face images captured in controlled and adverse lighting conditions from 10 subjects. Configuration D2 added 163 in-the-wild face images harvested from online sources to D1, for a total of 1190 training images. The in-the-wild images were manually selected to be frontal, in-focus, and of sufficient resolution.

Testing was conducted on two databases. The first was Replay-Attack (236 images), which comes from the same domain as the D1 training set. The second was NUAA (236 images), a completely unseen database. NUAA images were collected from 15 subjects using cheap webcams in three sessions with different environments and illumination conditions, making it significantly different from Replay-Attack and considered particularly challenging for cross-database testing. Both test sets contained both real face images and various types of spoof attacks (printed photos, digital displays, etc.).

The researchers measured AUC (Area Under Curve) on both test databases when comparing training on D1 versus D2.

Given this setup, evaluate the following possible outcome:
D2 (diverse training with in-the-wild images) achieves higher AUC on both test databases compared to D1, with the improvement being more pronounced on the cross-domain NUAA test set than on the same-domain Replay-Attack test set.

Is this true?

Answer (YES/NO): NO